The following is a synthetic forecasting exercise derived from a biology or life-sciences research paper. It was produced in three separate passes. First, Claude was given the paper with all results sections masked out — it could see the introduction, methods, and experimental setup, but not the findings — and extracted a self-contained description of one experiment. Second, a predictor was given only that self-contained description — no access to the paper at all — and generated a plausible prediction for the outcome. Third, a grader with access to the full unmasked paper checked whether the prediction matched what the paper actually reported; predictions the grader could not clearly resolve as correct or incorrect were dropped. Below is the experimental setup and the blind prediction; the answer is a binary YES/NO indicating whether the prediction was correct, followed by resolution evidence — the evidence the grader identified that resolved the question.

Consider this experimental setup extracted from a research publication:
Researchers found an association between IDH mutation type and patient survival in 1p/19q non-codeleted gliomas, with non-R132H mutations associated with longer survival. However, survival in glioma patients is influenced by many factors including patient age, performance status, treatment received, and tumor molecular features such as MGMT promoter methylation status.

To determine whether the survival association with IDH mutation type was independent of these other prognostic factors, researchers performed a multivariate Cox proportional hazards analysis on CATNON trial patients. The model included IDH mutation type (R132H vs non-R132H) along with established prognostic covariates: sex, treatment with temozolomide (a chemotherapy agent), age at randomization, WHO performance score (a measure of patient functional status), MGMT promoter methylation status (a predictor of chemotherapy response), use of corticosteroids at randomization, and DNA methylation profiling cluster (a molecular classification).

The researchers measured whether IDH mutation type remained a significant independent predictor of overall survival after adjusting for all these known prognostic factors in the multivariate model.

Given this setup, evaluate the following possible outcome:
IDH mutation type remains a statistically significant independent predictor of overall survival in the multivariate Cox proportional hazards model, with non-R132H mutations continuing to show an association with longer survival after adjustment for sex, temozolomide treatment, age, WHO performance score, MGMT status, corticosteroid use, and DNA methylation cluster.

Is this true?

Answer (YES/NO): YES